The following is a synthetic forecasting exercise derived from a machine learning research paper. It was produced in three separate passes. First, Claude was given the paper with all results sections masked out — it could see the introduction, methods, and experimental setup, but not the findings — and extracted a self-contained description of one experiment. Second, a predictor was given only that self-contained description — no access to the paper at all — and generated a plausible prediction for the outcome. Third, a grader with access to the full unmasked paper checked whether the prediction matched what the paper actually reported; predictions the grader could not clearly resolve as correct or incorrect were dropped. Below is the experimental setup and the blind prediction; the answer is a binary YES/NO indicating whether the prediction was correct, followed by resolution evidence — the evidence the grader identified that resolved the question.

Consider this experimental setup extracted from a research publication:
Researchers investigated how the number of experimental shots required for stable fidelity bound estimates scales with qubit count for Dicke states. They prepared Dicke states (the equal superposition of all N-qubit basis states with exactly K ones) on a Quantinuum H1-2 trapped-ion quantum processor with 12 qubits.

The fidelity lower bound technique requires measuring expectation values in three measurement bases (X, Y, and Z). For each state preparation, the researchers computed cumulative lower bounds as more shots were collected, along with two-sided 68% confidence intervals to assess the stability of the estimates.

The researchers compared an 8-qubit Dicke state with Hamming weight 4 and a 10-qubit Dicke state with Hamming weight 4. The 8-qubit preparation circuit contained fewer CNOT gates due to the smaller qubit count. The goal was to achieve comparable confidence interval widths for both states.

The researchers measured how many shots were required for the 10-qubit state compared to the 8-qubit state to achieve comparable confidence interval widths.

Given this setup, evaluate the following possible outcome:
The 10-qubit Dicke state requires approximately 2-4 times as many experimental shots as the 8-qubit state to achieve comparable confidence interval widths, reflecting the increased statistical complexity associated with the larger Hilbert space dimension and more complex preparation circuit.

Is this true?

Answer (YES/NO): YES